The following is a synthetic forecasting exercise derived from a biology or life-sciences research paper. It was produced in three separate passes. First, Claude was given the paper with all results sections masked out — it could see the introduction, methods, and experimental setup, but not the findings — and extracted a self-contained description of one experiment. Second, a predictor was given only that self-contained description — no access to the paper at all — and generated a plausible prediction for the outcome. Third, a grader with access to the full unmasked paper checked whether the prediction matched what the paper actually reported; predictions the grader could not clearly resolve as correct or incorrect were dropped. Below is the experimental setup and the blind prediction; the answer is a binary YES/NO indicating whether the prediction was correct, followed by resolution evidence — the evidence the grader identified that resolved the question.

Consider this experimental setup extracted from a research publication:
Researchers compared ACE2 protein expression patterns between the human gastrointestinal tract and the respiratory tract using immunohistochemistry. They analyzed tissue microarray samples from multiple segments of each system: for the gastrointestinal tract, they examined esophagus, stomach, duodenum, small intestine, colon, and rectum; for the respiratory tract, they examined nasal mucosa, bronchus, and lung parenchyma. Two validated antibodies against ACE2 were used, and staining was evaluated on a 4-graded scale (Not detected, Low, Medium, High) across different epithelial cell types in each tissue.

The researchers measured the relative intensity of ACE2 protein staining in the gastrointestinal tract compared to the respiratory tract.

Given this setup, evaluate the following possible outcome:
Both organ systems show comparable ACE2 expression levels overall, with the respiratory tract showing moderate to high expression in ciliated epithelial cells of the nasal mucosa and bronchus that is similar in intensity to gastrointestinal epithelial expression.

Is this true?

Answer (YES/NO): NO